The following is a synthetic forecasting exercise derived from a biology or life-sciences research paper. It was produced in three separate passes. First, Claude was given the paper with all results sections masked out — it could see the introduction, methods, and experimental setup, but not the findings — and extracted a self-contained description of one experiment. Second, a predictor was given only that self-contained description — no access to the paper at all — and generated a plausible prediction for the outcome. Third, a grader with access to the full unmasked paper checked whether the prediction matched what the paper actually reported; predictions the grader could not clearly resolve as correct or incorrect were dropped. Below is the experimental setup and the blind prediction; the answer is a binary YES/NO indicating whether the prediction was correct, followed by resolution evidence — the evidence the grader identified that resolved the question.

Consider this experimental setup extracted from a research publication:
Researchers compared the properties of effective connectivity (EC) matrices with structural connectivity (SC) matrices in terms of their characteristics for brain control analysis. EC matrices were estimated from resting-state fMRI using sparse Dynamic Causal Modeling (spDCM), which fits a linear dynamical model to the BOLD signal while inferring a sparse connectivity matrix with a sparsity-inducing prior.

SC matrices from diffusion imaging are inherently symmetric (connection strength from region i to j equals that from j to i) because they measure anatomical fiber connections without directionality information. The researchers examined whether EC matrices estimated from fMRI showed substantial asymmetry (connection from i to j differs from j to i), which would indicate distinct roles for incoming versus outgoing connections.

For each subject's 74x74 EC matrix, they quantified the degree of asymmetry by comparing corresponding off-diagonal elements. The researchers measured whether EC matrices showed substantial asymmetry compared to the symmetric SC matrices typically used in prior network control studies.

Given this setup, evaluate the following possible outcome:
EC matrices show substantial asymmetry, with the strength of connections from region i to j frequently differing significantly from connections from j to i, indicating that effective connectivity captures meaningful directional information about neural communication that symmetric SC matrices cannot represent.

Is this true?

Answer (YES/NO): YES